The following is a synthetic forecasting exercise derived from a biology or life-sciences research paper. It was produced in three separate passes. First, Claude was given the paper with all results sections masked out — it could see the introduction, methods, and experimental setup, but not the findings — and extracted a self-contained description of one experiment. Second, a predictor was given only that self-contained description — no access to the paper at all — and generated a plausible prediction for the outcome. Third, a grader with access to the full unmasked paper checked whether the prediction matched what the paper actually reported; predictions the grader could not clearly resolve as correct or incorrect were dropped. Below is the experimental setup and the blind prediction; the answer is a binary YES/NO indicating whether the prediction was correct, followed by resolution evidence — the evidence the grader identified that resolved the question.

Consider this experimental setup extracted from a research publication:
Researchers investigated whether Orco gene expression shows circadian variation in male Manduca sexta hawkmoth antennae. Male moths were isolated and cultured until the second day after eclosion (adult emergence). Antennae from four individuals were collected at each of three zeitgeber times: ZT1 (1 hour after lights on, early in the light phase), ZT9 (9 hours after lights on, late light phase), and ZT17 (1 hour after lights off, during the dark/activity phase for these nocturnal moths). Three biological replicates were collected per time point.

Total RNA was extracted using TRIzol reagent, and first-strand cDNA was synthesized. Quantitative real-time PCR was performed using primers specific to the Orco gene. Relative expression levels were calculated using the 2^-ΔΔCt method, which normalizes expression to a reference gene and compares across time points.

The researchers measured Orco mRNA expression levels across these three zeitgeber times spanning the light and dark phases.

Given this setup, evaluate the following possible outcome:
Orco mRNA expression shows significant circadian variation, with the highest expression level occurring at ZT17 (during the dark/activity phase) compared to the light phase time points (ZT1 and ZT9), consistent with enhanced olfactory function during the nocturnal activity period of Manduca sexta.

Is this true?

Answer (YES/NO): NO